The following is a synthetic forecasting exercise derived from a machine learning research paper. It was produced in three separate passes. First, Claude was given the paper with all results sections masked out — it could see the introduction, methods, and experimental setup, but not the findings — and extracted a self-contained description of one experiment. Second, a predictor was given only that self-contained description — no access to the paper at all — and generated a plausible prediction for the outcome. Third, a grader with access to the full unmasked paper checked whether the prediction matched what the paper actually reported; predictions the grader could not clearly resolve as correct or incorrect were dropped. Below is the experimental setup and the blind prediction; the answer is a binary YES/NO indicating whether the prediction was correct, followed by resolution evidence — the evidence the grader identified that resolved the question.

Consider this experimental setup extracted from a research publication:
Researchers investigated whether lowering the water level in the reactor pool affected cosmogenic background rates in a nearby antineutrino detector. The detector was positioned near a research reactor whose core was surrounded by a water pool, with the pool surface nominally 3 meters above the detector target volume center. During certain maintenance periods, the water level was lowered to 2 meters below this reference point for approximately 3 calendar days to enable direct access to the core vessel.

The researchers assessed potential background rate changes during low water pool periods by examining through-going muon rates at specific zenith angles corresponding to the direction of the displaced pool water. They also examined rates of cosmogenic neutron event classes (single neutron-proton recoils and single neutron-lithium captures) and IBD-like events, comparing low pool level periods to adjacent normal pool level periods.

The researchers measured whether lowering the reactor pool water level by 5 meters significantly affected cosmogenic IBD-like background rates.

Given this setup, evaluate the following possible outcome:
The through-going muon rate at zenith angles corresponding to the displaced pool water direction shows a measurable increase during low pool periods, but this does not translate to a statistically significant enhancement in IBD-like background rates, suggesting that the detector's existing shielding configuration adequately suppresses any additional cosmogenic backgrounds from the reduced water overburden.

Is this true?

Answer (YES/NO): NO